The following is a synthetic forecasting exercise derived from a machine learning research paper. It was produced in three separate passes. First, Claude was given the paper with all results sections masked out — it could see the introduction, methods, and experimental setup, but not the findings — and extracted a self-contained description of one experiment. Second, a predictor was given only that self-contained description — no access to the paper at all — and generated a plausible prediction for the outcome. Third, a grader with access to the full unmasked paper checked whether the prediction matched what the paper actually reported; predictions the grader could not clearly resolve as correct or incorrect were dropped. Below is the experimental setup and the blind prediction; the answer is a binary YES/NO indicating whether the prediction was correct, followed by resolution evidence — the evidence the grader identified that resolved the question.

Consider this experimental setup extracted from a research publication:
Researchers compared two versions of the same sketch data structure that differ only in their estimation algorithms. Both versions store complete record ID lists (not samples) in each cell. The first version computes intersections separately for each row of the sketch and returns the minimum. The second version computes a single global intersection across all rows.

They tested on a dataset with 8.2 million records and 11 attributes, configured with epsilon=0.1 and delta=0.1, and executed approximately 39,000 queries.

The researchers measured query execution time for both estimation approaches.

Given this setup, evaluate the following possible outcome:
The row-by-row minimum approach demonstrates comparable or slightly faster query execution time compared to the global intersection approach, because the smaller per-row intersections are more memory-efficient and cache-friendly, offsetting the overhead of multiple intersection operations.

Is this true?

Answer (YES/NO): NO